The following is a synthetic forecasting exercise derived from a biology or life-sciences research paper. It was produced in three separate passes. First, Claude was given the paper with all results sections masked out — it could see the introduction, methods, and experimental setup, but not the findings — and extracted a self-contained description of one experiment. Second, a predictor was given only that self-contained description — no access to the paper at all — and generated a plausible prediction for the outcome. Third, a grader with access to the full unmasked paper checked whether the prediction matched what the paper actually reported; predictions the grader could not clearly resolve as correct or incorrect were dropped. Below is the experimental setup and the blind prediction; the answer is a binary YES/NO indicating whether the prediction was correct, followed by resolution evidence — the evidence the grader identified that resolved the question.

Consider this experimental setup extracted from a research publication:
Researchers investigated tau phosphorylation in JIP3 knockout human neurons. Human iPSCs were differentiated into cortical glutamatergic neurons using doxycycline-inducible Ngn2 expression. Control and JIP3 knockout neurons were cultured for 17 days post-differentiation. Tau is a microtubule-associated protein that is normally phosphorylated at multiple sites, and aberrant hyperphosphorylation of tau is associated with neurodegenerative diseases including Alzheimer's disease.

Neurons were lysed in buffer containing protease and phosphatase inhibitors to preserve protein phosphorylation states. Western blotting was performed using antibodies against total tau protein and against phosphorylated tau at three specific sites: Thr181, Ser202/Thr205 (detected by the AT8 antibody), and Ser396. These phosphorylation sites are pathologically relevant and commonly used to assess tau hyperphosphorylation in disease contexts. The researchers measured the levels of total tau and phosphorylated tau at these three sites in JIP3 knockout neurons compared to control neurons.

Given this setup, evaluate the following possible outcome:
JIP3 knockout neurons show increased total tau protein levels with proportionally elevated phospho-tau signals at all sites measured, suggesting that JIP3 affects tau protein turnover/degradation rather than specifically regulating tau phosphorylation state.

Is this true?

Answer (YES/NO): NO